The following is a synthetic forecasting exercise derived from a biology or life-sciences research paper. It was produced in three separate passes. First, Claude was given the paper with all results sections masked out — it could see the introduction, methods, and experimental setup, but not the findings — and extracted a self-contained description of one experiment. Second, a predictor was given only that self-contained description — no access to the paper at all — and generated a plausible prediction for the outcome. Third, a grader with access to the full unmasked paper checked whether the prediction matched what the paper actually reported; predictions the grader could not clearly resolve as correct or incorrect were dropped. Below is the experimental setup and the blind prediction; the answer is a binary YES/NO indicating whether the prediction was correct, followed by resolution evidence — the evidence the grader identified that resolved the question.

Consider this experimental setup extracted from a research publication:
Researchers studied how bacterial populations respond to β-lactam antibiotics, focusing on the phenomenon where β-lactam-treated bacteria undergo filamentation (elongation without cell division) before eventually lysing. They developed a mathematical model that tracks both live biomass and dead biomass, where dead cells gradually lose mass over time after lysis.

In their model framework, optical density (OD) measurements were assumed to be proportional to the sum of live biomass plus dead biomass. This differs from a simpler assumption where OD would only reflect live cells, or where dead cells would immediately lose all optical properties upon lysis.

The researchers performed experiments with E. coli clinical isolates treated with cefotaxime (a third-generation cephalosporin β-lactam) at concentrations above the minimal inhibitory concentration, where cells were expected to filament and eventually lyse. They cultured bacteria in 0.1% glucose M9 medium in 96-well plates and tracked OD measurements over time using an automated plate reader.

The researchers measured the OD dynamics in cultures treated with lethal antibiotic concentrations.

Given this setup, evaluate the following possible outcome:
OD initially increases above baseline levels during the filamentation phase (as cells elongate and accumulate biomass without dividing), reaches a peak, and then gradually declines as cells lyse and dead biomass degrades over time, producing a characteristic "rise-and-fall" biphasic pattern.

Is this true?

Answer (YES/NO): YES